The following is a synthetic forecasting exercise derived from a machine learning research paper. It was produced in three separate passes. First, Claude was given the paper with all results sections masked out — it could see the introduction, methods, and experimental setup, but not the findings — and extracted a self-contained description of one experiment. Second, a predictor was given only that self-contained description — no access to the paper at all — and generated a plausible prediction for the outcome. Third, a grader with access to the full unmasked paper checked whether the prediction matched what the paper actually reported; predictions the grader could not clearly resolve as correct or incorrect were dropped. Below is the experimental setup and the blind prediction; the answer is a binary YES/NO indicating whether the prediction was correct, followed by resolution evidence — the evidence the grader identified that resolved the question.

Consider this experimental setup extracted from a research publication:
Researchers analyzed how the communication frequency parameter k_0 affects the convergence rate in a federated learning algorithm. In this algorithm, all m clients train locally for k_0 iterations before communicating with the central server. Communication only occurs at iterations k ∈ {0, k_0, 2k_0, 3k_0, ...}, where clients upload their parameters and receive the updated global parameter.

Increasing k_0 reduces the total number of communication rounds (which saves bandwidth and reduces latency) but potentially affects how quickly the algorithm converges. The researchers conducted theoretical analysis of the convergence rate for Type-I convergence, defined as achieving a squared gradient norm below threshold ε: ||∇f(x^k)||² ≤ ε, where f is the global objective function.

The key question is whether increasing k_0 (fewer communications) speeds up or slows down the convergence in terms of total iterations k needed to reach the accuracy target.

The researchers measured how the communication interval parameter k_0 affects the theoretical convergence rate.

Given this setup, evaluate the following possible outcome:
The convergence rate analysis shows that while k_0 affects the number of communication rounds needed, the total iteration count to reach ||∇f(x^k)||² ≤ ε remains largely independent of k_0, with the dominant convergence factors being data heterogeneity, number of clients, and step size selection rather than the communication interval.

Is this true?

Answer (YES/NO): NO